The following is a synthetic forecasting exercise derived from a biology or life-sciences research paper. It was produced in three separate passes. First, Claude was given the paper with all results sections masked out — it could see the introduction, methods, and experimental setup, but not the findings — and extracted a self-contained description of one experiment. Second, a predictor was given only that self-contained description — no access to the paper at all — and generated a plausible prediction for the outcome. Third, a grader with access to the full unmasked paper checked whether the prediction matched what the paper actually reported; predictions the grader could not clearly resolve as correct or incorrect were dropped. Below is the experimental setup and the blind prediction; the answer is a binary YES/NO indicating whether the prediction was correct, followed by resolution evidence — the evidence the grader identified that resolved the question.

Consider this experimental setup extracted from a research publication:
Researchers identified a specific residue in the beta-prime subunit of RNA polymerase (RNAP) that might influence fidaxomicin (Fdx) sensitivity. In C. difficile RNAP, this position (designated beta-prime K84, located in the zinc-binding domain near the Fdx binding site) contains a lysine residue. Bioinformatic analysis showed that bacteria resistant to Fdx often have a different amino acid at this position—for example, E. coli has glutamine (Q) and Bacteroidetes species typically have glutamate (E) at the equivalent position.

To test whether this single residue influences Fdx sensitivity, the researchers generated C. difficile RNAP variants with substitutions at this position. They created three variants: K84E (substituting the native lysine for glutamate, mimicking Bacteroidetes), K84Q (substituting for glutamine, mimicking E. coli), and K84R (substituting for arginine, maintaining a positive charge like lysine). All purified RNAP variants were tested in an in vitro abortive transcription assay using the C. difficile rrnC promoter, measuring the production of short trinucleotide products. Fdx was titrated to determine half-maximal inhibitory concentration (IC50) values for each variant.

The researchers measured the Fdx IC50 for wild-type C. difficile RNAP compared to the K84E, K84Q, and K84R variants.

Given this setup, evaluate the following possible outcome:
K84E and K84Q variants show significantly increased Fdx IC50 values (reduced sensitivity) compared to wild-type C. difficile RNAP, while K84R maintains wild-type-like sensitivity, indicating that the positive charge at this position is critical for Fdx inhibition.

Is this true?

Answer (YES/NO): NO